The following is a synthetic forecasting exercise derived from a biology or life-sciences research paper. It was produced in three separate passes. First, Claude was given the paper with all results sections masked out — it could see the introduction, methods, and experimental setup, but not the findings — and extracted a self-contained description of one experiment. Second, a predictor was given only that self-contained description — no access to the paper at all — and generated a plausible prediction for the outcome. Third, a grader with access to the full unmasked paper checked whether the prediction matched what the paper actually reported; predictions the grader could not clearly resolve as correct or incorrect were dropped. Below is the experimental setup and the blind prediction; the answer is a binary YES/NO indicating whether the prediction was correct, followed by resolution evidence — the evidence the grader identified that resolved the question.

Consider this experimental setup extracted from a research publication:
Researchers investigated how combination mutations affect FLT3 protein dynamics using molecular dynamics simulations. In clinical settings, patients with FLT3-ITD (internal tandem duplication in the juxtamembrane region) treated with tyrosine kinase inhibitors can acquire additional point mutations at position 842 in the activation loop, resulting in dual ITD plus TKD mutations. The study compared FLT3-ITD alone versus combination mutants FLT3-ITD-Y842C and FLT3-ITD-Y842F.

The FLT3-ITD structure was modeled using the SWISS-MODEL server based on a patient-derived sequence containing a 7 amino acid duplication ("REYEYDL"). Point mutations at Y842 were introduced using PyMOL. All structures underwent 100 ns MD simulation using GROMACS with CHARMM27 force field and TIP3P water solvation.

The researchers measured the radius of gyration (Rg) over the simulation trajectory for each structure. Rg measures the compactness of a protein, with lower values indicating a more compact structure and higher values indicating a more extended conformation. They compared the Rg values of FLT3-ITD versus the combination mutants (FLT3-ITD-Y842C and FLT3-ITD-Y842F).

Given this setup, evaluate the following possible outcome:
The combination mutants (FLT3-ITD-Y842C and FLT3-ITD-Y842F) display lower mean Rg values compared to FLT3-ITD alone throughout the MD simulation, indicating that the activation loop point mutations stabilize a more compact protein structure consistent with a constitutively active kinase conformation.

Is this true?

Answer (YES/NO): YES